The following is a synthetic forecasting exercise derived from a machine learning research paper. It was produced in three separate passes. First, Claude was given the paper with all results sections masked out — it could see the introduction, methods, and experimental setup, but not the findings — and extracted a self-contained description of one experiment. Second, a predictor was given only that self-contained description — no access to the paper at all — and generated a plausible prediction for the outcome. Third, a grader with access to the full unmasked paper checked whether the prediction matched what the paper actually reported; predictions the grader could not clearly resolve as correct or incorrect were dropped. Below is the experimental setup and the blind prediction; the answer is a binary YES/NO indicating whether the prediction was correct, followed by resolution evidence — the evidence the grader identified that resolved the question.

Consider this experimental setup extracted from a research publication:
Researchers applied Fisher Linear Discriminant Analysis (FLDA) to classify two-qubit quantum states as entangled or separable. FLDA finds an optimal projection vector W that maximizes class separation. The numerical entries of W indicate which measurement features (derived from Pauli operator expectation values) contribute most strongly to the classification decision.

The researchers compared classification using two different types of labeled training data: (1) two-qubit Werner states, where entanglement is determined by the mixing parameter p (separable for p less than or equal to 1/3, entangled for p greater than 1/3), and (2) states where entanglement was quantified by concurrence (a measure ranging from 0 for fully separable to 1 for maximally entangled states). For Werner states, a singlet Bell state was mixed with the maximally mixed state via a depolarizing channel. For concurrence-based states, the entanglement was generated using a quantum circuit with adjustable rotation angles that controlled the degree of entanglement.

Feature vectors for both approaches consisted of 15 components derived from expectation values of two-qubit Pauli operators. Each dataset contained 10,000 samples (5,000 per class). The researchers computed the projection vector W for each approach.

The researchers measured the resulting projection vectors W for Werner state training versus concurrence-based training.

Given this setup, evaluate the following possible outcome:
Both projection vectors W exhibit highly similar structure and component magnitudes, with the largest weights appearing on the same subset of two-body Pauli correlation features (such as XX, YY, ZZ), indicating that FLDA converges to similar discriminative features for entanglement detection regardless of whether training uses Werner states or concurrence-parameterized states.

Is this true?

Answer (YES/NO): NO